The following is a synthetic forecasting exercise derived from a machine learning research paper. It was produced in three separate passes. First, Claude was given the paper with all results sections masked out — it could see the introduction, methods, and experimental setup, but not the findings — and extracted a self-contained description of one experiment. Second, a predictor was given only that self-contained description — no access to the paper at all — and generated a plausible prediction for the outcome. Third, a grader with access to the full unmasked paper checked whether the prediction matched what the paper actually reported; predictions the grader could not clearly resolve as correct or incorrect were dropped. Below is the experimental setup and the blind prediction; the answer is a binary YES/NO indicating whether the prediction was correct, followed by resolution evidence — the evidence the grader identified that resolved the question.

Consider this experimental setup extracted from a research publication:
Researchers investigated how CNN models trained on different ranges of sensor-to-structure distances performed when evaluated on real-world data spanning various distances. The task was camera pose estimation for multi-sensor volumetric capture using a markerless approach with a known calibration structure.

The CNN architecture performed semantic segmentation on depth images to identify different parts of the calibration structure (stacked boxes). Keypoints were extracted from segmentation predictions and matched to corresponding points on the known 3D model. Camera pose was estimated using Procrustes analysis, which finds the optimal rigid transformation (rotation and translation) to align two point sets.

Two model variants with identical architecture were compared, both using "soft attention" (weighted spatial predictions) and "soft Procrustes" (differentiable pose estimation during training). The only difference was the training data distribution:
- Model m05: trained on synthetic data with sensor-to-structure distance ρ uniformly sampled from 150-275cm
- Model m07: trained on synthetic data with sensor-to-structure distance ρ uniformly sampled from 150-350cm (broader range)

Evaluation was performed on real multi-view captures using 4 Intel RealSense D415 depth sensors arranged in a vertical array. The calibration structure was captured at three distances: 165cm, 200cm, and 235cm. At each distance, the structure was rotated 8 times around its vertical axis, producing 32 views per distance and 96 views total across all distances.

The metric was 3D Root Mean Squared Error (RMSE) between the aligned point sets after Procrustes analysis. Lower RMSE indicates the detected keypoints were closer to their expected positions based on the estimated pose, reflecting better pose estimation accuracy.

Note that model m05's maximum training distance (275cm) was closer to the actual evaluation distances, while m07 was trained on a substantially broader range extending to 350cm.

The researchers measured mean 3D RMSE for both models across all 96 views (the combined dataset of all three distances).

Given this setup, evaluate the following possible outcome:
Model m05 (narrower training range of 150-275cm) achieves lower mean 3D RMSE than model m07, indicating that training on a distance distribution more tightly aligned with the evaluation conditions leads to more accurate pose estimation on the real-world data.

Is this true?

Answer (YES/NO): YES